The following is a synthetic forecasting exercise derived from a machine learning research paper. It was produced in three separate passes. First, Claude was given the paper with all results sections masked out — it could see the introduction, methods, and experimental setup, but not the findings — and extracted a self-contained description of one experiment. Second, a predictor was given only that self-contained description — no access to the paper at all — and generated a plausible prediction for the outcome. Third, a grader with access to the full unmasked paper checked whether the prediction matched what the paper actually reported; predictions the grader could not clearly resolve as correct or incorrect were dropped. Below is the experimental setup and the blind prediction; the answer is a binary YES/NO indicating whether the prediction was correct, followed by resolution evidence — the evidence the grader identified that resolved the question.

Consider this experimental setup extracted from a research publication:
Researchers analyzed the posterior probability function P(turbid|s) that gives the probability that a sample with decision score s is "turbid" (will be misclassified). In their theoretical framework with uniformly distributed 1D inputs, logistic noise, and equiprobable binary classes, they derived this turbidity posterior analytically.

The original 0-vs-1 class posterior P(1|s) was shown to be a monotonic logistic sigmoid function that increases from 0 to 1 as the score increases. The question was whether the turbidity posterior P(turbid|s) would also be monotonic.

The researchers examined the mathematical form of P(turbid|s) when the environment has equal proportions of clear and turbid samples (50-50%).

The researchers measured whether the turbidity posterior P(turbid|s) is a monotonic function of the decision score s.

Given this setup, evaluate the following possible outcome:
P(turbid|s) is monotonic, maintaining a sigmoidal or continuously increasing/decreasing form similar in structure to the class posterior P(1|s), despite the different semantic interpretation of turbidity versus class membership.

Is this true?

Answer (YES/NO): NO